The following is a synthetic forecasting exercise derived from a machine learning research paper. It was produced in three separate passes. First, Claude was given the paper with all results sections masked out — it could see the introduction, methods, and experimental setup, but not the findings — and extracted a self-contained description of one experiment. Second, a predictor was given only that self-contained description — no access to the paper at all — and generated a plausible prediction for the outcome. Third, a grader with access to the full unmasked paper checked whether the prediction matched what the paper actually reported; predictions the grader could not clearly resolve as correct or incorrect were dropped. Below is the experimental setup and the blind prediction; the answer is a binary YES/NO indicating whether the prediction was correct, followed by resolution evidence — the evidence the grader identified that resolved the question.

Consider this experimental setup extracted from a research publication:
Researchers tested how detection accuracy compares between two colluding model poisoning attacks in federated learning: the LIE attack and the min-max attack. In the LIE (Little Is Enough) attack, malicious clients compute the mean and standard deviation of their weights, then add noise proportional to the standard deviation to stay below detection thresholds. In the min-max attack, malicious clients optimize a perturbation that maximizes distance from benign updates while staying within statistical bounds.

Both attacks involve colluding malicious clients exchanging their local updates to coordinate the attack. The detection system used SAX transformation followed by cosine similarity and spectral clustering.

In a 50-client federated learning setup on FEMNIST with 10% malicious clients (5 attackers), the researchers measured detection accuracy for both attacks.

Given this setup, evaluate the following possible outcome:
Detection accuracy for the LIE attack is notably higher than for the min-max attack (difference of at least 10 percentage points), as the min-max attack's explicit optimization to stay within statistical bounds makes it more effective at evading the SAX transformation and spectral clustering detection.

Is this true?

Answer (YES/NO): YES